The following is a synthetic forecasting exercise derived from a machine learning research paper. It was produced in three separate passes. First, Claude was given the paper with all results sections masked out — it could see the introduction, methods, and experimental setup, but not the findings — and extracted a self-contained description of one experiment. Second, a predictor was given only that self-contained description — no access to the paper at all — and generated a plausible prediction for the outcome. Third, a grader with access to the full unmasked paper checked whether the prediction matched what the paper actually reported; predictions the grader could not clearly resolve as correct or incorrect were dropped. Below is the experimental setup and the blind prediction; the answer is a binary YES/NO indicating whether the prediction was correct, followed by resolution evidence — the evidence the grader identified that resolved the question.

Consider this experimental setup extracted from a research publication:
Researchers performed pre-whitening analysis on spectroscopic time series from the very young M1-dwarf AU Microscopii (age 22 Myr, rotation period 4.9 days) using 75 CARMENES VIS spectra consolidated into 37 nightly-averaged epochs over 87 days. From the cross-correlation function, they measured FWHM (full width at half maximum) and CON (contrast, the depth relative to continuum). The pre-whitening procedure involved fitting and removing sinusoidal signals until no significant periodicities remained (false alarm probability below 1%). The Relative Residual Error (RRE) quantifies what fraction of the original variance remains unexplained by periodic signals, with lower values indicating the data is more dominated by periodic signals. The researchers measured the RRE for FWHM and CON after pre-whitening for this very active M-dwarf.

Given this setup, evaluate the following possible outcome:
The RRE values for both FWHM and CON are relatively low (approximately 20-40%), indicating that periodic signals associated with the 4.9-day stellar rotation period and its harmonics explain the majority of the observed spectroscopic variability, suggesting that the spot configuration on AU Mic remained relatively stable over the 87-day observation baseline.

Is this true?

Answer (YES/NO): NO